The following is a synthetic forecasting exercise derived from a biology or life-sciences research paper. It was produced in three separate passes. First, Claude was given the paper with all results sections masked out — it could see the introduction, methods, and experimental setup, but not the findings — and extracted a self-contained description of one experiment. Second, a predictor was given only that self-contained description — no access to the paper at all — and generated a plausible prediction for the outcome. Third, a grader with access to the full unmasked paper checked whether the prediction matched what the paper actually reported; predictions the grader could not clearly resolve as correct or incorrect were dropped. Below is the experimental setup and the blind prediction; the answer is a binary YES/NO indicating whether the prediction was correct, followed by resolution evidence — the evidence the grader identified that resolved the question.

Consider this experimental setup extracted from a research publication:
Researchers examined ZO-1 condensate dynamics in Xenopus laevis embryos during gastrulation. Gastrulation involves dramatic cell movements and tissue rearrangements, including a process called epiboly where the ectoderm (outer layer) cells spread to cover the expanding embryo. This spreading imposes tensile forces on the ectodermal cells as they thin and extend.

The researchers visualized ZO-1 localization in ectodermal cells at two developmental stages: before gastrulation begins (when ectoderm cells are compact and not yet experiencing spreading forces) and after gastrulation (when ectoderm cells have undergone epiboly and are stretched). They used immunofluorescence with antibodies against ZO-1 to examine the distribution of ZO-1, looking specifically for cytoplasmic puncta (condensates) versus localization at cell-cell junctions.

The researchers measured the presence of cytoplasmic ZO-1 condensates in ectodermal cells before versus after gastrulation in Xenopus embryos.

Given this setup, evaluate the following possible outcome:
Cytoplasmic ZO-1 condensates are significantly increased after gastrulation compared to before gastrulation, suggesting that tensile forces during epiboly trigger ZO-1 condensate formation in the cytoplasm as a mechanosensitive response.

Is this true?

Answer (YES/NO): NO